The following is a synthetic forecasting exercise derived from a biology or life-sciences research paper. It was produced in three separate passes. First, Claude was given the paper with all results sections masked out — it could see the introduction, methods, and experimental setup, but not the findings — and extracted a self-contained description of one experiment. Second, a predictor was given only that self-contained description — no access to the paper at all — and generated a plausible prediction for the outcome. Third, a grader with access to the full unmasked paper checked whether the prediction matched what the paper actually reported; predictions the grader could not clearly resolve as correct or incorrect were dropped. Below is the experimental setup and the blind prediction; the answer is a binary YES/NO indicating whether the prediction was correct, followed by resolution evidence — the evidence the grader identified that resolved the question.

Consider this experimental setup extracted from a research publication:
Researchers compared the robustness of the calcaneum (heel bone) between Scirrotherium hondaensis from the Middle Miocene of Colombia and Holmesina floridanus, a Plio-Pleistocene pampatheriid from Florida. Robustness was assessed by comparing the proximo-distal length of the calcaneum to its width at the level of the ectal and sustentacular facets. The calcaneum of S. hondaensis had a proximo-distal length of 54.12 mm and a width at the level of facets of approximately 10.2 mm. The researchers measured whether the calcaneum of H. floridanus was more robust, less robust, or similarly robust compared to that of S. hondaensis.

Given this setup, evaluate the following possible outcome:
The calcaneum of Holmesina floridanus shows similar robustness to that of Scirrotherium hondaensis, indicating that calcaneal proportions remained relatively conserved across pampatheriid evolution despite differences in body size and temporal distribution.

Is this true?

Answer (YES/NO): NO